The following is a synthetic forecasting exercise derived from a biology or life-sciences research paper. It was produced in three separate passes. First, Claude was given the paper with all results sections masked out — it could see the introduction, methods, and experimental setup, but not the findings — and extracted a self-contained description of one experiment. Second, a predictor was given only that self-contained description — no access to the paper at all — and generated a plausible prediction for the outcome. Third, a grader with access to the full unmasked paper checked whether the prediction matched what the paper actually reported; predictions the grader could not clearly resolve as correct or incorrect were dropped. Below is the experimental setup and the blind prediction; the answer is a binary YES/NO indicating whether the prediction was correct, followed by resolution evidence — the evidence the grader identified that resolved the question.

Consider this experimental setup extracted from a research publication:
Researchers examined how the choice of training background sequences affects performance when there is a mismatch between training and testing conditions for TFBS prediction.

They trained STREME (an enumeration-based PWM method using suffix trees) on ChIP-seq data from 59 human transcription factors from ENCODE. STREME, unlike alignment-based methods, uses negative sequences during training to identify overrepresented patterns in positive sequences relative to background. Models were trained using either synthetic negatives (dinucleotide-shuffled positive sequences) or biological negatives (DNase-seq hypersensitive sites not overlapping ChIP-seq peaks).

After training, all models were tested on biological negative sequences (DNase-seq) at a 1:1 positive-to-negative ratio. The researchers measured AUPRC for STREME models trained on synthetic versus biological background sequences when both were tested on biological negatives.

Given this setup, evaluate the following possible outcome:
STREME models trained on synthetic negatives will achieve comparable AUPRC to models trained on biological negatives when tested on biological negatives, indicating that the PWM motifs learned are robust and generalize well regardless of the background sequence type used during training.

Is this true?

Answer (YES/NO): NO